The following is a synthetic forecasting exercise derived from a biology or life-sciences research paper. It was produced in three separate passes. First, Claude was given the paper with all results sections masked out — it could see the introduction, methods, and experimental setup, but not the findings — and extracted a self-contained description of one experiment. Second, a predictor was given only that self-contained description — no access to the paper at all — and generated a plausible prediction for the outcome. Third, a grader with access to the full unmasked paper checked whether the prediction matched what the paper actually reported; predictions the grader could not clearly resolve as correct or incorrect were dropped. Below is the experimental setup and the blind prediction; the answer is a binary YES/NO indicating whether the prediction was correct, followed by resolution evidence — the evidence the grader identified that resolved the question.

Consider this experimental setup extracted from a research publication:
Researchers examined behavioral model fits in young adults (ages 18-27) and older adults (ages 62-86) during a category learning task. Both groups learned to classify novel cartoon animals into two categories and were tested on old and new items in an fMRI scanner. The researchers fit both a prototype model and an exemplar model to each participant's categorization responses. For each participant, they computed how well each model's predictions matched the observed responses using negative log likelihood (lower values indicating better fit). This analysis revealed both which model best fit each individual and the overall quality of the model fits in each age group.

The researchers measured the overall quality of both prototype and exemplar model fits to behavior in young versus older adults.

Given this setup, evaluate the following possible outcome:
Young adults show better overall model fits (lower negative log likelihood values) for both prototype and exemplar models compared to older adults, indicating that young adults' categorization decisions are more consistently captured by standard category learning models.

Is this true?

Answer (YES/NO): YES